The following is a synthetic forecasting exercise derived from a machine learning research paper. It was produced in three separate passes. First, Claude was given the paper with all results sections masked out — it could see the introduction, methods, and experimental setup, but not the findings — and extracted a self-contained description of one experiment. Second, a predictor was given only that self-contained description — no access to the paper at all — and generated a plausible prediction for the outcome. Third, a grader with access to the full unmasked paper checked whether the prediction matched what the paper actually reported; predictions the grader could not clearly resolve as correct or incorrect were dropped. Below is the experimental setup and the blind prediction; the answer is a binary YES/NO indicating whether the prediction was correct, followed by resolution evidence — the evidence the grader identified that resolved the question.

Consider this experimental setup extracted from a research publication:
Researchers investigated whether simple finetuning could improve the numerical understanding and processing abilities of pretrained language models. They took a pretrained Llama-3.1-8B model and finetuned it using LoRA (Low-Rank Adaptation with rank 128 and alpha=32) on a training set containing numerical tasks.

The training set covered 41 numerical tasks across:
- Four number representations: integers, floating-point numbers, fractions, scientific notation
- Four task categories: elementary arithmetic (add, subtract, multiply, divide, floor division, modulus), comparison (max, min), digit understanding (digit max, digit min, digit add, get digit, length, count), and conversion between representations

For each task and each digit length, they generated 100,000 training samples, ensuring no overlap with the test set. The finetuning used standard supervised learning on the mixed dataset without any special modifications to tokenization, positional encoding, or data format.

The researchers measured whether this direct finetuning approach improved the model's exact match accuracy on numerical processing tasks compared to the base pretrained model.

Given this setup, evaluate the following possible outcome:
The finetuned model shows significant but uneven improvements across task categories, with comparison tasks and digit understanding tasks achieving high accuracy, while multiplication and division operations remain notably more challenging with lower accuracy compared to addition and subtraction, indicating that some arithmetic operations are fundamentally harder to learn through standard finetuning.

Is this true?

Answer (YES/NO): NO